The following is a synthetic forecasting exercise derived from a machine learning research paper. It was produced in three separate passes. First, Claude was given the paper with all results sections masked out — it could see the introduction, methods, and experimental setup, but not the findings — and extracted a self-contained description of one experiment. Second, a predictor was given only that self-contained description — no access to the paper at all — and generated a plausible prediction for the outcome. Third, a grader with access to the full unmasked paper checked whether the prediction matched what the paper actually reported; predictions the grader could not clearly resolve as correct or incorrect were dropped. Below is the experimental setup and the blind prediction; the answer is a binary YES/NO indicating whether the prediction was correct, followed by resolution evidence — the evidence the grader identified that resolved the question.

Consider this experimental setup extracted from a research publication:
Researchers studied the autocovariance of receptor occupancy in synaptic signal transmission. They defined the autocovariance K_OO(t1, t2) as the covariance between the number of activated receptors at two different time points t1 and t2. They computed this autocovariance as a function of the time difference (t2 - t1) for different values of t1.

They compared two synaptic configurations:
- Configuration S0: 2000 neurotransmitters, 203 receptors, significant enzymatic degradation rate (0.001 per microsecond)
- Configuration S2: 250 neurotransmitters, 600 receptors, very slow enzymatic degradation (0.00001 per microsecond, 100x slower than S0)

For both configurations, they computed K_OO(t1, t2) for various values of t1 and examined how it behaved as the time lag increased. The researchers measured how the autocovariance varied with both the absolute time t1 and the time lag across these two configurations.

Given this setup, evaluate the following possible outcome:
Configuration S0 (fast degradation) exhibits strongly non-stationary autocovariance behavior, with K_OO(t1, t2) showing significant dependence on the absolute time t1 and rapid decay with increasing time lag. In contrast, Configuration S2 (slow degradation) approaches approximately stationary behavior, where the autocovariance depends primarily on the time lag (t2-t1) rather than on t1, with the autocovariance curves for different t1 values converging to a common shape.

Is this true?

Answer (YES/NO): NO